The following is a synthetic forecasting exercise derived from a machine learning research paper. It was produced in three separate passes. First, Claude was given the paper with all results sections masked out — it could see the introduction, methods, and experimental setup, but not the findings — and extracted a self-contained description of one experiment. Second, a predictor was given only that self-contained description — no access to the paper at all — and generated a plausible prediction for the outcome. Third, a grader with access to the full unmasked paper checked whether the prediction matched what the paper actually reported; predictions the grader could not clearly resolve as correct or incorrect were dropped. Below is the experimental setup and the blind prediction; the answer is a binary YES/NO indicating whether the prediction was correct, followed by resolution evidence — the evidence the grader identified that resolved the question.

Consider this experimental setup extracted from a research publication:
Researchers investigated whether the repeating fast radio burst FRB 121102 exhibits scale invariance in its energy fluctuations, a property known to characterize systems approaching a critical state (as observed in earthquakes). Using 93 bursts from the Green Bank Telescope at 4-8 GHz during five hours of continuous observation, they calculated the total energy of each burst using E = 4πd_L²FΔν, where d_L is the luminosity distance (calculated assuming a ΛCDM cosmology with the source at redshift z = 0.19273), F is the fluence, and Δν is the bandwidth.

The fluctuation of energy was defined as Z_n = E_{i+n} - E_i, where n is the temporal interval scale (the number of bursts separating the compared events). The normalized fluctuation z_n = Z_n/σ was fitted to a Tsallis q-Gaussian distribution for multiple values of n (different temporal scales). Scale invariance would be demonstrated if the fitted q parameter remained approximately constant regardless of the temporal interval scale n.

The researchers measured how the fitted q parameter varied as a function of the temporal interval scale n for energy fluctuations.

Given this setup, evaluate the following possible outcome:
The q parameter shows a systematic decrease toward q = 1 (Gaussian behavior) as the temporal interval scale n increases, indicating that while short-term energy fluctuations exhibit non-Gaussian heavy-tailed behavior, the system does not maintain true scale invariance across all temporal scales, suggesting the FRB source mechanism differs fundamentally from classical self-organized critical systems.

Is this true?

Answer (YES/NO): NO